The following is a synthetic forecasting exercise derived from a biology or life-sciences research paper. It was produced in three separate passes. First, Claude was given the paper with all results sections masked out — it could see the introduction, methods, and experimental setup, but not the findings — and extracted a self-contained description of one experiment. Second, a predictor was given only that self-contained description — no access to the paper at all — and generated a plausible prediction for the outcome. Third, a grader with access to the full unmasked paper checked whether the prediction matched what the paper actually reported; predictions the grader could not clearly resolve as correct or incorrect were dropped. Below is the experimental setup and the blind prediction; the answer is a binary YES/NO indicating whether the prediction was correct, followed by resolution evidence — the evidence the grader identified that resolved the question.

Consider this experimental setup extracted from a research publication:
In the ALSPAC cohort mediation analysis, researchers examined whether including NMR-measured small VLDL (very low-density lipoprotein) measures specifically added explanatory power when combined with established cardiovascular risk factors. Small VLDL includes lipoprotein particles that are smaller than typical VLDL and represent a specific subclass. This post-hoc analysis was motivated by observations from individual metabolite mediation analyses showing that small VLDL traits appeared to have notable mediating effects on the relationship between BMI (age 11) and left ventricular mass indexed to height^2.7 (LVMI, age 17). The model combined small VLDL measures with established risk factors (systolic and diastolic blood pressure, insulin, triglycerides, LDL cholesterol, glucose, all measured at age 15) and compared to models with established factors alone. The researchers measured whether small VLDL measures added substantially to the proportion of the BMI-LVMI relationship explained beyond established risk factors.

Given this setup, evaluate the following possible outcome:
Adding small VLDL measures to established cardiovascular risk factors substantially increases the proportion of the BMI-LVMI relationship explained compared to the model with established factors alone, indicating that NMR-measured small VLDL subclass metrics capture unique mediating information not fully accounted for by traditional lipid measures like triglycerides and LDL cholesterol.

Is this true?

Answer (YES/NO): NO